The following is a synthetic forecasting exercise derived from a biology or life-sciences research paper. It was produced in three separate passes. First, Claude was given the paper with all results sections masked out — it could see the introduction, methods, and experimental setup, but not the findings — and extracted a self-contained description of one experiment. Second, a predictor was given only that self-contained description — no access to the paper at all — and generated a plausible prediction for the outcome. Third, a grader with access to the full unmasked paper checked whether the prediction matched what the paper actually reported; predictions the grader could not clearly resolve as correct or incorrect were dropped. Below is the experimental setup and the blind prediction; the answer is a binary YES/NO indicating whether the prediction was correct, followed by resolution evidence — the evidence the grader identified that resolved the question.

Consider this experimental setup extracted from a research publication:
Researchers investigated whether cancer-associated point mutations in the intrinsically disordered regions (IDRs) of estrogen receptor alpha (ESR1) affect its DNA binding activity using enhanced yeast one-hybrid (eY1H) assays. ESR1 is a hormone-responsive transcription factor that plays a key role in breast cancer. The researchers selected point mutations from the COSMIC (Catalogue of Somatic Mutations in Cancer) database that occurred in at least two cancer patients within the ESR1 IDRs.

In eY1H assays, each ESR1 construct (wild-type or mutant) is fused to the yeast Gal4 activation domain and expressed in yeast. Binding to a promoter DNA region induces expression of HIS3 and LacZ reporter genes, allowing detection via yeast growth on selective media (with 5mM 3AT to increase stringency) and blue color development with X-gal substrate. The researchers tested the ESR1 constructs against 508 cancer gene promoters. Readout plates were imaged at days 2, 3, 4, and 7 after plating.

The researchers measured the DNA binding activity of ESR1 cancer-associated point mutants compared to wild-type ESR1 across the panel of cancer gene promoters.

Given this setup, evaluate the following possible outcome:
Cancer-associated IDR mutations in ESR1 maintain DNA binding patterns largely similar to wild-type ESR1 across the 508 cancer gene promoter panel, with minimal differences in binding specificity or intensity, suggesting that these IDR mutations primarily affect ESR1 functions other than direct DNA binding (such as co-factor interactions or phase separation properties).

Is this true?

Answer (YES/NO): YES